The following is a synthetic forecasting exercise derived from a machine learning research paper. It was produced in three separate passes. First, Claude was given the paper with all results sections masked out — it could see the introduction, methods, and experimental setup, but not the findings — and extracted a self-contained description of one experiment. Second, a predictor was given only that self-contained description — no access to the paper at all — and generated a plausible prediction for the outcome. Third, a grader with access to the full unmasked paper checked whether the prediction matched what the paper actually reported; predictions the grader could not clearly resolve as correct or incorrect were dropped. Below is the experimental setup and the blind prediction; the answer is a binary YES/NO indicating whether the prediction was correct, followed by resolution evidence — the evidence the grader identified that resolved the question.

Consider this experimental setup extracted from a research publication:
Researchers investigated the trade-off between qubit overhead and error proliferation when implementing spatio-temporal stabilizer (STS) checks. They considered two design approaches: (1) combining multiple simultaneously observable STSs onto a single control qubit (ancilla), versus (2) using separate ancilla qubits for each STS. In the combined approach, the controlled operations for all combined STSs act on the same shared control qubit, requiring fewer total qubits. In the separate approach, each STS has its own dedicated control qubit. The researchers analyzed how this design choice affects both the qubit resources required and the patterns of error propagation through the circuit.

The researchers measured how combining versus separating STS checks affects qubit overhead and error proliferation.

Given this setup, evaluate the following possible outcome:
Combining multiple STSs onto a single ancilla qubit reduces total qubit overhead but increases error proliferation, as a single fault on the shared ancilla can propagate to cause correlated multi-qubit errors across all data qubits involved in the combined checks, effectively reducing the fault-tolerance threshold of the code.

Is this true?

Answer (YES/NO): YES